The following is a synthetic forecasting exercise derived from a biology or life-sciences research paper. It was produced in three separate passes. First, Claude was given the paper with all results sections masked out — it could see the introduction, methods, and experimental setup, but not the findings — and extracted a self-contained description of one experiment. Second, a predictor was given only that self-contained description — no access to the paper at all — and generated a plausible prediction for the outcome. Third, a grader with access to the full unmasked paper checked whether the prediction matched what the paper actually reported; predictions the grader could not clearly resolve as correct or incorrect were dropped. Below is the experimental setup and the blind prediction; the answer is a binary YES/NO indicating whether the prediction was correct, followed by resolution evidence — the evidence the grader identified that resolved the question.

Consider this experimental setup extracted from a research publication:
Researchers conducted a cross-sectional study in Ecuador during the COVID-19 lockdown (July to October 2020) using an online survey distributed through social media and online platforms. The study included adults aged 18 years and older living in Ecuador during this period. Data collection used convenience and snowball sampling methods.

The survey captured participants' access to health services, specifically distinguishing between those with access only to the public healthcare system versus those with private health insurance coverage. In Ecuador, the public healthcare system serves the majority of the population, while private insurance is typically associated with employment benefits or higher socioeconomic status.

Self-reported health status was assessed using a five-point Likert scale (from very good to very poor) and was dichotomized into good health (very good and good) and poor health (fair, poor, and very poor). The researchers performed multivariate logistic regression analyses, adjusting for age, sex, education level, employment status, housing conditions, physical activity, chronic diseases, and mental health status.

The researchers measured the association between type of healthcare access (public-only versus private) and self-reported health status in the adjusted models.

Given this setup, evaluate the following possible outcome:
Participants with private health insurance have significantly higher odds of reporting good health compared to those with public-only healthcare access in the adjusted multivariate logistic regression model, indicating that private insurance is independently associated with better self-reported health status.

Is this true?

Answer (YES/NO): YES